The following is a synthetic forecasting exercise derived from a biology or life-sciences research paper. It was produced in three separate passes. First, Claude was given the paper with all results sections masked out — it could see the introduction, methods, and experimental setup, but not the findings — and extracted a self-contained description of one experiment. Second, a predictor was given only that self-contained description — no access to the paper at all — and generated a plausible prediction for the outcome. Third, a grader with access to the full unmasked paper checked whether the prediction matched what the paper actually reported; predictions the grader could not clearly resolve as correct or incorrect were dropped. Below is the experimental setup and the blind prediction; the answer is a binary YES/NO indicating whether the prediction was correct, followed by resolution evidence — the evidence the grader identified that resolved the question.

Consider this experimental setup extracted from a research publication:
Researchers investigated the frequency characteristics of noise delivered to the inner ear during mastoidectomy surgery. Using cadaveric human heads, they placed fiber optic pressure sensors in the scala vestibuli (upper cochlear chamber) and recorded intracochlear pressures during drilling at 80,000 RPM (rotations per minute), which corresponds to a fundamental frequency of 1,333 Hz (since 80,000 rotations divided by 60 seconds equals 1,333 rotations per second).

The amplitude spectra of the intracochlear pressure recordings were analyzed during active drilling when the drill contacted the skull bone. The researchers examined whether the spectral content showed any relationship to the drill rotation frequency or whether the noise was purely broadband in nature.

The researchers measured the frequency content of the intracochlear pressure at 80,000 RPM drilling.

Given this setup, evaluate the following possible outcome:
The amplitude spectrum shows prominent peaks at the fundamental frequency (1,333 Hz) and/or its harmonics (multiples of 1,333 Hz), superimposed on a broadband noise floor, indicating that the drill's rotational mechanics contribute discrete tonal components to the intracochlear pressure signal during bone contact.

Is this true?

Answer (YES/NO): YES